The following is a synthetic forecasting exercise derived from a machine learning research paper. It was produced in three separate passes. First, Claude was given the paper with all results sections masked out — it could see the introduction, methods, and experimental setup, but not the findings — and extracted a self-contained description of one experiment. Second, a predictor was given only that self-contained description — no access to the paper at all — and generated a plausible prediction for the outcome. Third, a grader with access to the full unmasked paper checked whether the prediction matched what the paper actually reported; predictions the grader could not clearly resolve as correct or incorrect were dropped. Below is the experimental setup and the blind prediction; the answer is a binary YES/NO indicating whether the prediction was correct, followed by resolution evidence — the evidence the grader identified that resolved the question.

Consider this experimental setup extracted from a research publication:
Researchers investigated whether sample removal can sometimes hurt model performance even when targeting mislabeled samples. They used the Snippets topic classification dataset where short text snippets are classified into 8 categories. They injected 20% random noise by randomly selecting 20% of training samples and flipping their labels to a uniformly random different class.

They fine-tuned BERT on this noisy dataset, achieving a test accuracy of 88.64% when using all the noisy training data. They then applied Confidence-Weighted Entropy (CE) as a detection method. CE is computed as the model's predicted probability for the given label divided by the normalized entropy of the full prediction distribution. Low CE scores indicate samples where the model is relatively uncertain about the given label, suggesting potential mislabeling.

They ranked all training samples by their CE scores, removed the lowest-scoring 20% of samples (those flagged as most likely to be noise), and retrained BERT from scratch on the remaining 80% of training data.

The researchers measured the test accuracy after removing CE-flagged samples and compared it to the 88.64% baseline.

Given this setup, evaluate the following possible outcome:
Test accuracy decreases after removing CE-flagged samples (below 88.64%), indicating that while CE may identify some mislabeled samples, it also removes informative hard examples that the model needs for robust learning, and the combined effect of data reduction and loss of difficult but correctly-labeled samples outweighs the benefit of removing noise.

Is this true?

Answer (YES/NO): YES